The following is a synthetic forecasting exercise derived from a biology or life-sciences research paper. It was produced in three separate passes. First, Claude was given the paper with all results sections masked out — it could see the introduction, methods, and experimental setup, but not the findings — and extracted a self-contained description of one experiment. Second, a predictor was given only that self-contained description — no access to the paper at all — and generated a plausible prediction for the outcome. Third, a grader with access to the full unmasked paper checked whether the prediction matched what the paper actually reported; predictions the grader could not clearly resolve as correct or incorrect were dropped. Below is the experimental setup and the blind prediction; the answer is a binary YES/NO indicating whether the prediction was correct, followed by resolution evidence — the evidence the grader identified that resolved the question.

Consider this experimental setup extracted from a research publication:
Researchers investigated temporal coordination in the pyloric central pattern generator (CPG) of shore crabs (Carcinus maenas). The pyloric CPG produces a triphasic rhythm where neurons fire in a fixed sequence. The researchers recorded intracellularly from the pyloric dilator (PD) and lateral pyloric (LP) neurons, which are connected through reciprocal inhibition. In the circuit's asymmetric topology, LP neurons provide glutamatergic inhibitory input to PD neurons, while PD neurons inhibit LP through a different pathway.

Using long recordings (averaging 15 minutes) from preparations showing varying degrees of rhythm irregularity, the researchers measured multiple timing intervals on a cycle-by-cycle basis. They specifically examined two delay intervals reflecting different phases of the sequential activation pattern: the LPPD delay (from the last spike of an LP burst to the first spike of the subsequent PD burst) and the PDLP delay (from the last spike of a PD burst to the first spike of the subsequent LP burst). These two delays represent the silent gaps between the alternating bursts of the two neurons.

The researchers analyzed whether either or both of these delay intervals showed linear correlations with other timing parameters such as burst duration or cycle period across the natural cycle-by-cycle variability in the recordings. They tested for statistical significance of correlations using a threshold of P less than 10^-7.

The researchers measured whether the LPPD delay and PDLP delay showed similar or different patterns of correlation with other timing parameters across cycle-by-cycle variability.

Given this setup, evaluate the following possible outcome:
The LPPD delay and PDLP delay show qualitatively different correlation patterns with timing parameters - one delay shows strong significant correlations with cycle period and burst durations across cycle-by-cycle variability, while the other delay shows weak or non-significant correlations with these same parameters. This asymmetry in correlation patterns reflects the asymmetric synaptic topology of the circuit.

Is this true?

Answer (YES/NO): NO